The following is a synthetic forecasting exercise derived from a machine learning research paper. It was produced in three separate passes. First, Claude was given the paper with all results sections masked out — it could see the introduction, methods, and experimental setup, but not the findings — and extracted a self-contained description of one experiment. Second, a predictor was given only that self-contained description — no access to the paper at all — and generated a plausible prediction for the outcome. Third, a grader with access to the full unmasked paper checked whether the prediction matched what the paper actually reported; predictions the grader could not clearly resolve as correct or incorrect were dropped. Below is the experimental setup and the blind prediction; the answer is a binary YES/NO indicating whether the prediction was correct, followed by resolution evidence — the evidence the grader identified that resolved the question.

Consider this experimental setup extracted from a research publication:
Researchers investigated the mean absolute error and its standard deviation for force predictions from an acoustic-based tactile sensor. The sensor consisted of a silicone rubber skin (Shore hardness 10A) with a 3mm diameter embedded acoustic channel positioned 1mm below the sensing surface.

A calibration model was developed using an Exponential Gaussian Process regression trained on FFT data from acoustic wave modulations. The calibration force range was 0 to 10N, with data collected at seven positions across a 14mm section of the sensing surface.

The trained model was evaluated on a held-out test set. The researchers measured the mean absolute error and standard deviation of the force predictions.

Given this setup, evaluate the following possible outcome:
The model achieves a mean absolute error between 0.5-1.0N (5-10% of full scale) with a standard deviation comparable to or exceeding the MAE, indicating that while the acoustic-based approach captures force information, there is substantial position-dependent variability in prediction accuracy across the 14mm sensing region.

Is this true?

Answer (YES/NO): NO